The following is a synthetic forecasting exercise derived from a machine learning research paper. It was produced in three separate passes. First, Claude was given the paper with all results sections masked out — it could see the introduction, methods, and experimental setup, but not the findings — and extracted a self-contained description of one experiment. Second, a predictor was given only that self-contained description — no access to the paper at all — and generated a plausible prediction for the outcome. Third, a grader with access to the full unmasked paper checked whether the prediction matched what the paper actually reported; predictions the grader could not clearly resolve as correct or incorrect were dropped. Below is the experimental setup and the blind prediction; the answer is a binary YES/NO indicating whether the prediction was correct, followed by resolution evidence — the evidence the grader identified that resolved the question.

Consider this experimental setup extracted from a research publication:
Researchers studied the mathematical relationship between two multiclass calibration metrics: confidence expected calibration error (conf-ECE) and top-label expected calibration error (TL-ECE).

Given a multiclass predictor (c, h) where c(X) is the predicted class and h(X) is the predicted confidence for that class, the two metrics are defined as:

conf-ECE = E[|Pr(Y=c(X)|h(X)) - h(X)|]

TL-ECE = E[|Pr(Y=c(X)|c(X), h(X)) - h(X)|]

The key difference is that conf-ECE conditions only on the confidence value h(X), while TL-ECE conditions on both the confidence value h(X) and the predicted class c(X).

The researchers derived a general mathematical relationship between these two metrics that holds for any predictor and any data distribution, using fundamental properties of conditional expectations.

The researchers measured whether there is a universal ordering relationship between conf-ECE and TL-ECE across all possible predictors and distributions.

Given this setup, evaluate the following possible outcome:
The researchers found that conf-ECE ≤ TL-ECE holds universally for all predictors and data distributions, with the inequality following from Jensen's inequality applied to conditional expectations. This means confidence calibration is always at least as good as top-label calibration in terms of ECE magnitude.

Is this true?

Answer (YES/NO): YES